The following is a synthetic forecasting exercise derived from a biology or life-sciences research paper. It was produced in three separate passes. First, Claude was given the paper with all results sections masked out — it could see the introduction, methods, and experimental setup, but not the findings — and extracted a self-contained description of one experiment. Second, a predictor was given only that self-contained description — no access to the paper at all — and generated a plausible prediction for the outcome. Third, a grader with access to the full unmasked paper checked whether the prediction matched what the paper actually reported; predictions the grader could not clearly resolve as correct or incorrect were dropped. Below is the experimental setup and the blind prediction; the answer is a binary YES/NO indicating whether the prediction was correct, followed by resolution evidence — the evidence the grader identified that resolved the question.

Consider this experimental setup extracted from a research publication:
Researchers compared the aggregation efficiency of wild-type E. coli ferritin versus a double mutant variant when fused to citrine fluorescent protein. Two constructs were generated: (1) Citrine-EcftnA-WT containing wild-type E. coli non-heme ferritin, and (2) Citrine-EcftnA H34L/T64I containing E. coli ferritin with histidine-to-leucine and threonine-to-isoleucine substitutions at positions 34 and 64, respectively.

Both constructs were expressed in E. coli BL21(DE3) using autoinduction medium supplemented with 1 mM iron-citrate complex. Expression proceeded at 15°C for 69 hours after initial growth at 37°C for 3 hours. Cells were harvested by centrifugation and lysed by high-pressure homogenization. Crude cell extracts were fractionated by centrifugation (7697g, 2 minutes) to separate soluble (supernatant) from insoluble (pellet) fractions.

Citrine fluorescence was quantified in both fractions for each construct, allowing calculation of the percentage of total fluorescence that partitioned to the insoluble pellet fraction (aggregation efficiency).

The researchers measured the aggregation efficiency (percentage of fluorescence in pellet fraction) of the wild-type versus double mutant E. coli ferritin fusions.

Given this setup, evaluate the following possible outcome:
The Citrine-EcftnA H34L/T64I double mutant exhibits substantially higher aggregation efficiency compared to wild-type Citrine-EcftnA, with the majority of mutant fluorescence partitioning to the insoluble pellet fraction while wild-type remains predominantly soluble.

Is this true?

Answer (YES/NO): NO